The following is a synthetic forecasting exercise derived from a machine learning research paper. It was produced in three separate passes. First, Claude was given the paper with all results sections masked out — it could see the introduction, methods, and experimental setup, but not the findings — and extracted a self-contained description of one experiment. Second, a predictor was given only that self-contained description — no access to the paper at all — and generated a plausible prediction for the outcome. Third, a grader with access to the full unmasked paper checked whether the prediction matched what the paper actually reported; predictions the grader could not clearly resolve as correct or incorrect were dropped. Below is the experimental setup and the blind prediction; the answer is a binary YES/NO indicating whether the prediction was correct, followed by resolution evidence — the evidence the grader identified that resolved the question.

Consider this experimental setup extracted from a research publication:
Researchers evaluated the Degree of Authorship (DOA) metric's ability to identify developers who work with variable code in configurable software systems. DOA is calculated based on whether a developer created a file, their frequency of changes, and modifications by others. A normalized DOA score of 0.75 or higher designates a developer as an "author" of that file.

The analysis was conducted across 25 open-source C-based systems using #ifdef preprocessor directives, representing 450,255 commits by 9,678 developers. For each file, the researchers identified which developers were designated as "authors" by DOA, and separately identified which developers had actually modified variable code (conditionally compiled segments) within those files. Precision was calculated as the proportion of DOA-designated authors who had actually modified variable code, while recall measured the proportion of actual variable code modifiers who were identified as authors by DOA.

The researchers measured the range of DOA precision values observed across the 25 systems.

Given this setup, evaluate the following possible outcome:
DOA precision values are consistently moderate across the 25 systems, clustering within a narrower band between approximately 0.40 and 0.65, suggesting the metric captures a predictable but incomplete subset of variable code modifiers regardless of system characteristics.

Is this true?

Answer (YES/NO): NO